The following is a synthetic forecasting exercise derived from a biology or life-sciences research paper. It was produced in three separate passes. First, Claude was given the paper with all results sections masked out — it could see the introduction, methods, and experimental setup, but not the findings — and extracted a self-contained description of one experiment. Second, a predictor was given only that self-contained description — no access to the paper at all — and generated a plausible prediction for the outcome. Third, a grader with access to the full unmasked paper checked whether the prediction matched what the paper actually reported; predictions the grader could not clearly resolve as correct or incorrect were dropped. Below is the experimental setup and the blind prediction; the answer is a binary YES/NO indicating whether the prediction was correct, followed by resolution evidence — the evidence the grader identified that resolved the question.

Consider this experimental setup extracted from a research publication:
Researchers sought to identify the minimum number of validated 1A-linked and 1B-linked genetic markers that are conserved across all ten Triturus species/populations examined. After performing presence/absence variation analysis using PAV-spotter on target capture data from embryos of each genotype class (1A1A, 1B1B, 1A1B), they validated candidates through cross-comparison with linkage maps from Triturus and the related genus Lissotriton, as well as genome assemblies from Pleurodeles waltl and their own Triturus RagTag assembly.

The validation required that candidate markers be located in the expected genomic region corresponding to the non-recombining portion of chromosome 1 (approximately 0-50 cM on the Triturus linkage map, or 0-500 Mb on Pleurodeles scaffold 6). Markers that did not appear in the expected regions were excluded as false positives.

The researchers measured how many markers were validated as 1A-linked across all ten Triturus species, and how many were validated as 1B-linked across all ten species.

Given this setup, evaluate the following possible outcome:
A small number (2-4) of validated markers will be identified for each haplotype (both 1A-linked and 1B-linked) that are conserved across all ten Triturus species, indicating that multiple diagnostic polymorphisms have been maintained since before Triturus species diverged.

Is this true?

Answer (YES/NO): NO